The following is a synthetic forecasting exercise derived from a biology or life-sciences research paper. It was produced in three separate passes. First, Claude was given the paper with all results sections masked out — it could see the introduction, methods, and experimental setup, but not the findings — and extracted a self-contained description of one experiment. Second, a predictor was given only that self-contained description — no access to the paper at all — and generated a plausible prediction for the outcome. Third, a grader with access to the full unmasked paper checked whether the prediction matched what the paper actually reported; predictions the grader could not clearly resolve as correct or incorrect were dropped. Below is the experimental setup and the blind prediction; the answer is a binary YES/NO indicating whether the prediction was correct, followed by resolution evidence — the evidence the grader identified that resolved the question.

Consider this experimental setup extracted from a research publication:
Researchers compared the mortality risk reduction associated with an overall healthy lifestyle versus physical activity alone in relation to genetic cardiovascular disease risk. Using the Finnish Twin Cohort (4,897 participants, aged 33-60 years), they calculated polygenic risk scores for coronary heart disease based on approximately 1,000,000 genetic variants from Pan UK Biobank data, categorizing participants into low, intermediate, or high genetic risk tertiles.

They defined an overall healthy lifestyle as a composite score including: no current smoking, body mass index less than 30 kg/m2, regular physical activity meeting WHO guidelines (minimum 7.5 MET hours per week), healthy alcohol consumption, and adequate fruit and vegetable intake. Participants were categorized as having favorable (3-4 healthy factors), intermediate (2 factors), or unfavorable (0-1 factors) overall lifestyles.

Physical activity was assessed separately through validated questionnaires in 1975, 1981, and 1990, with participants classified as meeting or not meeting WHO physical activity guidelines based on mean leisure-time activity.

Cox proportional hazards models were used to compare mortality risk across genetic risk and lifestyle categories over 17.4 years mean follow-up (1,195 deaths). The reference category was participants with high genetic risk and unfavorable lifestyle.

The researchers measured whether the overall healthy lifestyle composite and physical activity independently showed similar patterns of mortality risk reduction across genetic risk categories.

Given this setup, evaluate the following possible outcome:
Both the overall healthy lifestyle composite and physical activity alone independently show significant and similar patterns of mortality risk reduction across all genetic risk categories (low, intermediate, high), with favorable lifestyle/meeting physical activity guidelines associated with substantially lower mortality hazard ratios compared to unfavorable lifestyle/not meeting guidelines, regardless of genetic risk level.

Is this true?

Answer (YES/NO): NO